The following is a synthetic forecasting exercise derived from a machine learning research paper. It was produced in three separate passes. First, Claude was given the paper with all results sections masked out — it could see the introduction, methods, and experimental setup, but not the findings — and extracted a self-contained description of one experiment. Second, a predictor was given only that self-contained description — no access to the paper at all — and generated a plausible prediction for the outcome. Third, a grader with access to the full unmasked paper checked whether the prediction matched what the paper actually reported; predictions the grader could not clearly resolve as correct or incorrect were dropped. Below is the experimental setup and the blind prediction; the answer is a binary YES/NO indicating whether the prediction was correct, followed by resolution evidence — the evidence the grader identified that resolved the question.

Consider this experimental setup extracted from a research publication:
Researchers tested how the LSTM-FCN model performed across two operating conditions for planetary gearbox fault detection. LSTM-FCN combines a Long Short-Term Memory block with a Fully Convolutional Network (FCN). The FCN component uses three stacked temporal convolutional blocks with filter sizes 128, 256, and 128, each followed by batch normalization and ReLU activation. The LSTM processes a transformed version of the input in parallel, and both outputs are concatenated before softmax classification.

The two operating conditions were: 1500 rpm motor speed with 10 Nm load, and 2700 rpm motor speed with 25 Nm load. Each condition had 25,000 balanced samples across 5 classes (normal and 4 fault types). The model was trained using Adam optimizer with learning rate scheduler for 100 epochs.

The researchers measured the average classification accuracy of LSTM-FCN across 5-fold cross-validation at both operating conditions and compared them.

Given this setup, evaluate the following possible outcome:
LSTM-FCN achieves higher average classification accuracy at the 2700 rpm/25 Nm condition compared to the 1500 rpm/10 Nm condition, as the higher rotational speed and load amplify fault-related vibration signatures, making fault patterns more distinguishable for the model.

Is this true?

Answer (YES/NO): YES